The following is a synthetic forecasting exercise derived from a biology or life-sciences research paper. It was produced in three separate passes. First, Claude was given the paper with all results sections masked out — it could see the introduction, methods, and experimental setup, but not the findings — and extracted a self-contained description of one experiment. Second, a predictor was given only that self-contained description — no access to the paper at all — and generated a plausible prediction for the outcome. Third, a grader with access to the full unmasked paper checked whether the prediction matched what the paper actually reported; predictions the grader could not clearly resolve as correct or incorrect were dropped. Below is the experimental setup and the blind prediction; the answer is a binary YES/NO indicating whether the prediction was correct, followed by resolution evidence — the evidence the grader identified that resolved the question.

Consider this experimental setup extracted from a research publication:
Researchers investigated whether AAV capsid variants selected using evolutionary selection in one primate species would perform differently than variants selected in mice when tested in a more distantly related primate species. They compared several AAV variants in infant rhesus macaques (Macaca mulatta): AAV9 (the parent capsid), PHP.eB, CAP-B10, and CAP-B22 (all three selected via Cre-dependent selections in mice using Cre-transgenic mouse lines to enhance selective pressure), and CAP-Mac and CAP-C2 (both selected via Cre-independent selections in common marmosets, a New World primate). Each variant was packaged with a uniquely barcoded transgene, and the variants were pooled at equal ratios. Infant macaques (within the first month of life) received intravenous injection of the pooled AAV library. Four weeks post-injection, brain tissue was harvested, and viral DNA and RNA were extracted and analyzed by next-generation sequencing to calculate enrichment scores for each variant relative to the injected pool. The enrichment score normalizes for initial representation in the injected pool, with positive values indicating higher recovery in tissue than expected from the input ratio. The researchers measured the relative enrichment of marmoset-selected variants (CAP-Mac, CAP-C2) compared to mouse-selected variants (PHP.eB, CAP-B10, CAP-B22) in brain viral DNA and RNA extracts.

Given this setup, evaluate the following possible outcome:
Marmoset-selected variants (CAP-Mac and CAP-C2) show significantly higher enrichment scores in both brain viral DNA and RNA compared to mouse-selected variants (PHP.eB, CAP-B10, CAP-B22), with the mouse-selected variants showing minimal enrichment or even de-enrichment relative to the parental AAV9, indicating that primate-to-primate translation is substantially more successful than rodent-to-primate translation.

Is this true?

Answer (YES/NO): YES